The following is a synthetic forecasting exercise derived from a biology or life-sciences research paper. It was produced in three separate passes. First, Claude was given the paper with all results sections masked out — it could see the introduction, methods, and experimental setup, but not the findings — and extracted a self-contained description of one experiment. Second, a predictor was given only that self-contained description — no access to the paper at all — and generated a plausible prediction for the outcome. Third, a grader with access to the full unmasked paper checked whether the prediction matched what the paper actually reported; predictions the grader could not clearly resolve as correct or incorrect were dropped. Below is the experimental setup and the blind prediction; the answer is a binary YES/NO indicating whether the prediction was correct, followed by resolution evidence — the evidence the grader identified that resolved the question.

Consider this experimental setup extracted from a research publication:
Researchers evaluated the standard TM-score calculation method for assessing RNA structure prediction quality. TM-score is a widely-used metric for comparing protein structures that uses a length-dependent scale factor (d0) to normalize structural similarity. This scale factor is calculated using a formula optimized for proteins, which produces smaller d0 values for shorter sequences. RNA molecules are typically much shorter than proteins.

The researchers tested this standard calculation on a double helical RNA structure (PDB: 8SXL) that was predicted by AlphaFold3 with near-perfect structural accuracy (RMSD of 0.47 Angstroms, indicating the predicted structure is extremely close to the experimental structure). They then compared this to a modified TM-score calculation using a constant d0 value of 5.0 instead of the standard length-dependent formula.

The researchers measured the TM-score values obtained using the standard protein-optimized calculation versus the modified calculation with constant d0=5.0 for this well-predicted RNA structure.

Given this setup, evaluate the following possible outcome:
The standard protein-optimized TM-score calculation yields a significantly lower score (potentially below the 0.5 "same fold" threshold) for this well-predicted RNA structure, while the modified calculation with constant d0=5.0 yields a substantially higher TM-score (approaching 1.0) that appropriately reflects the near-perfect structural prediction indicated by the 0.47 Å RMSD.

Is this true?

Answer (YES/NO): NO